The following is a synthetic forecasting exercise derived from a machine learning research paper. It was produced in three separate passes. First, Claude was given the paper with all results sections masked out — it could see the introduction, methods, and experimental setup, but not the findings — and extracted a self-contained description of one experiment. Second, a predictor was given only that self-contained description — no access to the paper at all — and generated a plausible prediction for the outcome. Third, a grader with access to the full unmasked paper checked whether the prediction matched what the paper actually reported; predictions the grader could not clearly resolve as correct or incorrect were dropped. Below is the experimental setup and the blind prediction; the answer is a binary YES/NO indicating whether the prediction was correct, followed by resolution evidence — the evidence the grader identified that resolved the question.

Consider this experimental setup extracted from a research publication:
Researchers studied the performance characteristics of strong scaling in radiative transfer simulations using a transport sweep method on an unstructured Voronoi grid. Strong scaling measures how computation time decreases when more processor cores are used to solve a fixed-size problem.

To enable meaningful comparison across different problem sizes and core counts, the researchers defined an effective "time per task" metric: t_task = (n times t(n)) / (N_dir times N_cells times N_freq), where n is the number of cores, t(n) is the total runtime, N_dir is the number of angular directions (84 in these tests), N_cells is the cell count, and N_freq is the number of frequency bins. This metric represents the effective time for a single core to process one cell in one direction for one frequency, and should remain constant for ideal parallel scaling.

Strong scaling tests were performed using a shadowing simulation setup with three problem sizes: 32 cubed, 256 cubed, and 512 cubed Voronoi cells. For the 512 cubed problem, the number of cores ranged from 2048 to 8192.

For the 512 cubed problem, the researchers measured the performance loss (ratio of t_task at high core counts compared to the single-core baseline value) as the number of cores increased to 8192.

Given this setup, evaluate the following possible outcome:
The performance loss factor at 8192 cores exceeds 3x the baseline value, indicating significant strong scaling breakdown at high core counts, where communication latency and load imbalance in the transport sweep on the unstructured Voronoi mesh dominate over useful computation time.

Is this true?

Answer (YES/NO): YES